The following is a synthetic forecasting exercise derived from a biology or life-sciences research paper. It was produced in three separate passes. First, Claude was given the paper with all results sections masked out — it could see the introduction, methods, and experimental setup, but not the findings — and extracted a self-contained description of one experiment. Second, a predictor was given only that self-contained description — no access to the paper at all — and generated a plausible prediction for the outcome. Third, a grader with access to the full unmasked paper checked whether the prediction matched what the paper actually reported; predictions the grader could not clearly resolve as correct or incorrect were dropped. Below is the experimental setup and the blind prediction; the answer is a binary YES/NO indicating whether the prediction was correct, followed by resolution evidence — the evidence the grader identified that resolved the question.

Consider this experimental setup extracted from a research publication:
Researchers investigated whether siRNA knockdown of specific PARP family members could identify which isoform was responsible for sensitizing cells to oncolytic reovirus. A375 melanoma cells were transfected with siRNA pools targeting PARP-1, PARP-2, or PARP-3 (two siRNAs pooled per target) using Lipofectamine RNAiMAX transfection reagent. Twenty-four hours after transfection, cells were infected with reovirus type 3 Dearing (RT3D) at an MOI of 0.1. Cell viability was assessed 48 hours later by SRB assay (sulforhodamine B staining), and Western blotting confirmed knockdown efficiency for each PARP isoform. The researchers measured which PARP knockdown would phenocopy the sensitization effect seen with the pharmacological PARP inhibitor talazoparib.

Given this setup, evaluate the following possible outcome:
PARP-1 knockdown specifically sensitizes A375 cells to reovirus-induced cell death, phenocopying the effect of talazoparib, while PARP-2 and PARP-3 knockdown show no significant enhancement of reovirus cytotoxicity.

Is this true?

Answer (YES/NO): YES